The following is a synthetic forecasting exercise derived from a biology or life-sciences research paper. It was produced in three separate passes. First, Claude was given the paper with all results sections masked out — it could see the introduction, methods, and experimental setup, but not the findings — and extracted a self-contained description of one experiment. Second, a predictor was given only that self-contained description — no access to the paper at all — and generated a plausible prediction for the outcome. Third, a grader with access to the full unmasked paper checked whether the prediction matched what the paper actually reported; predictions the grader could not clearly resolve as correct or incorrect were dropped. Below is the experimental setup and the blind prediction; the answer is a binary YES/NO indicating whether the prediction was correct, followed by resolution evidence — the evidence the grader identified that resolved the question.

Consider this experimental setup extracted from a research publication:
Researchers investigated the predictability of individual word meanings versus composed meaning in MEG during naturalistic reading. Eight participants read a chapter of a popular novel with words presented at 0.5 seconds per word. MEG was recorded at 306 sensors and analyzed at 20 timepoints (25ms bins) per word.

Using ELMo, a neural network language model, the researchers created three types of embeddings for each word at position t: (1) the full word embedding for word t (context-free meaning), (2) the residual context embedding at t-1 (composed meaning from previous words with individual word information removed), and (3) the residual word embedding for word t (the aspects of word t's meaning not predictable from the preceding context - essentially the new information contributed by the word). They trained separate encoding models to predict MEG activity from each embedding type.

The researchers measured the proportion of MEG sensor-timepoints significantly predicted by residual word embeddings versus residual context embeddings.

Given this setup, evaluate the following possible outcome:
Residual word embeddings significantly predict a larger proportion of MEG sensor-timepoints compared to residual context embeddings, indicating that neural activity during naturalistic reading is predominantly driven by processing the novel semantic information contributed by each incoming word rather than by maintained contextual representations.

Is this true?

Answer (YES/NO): YES